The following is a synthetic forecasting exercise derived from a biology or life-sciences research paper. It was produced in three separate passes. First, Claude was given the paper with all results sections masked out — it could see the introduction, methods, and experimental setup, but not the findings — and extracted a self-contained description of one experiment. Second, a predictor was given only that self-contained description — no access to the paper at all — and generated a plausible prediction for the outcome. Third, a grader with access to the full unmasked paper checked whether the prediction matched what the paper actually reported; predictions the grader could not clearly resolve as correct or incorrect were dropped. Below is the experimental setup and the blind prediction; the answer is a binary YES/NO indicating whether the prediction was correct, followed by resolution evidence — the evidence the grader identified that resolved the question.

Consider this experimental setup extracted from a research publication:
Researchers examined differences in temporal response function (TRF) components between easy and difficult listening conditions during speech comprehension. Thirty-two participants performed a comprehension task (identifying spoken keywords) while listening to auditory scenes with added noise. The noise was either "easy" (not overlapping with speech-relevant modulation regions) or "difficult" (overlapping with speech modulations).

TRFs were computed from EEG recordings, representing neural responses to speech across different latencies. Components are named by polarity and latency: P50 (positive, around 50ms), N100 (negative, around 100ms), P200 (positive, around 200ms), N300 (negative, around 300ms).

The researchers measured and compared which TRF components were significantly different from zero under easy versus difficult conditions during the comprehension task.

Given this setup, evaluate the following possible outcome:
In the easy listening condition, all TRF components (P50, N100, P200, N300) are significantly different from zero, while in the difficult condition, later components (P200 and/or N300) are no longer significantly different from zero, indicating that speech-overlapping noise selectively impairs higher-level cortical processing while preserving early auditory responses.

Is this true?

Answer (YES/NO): YES